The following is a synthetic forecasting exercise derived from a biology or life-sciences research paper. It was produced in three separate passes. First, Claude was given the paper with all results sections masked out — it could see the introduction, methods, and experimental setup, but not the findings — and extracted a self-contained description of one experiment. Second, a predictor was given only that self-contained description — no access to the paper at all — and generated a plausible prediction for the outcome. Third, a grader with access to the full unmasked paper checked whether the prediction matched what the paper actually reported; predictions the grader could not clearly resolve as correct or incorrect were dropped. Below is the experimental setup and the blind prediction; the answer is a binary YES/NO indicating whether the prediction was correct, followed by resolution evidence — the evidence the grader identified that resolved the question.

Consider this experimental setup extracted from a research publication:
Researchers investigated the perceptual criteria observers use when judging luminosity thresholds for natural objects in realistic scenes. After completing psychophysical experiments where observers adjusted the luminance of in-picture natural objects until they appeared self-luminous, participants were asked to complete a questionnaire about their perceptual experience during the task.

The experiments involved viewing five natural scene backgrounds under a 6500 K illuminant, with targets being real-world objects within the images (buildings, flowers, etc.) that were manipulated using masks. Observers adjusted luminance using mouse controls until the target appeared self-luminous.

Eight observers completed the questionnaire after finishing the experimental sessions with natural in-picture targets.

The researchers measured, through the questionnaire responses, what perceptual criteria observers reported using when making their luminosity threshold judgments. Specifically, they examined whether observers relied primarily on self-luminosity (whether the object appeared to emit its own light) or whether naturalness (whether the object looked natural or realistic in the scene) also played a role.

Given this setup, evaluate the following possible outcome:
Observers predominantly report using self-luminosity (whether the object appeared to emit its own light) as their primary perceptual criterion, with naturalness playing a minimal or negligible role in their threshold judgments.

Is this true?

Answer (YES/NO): NO